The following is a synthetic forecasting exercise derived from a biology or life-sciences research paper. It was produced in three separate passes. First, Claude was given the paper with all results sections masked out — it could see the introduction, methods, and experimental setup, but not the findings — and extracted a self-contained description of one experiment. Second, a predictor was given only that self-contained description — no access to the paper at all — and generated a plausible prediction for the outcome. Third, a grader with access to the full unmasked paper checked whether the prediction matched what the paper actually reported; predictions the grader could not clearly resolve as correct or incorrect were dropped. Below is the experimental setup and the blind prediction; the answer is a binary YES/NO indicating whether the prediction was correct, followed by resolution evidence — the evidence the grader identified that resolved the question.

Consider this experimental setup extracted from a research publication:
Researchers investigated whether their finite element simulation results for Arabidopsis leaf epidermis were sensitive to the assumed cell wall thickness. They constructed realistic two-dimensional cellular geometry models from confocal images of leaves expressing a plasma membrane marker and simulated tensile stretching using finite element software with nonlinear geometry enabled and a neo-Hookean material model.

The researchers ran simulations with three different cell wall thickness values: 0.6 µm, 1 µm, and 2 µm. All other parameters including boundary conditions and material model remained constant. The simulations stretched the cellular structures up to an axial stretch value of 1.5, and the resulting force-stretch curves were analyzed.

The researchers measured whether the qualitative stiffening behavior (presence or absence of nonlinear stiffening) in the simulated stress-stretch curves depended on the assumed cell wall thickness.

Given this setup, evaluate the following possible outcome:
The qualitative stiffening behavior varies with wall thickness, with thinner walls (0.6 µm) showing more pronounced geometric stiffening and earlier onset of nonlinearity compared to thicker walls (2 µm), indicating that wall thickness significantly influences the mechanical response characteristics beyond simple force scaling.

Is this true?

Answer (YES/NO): NO